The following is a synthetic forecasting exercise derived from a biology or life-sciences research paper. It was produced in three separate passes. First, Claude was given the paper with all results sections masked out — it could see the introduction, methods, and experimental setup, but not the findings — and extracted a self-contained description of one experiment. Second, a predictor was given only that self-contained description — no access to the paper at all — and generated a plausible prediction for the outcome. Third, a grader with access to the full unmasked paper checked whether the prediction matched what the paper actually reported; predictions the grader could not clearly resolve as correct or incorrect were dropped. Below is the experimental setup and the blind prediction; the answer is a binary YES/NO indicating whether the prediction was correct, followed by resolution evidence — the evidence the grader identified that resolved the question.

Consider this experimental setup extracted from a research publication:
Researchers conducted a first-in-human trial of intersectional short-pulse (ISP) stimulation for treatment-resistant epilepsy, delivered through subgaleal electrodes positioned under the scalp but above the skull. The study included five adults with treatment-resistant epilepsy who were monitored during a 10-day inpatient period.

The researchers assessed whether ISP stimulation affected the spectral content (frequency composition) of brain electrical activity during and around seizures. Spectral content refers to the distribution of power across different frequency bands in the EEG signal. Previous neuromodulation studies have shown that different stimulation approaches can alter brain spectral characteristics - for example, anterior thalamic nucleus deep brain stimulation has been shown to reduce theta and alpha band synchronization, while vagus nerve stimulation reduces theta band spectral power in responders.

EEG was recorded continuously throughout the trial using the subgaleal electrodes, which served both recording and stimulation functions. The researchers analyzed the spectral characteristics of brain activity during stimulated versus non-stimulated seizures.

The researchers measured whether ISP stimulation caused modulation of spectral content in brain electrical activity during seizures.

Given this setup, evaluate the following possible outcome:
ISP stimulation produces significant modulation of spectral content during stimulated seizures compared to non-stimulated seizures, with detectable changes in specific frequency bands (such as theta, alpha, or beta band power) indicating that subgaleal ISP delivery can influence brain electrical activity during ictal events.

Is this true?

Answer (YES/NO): YES